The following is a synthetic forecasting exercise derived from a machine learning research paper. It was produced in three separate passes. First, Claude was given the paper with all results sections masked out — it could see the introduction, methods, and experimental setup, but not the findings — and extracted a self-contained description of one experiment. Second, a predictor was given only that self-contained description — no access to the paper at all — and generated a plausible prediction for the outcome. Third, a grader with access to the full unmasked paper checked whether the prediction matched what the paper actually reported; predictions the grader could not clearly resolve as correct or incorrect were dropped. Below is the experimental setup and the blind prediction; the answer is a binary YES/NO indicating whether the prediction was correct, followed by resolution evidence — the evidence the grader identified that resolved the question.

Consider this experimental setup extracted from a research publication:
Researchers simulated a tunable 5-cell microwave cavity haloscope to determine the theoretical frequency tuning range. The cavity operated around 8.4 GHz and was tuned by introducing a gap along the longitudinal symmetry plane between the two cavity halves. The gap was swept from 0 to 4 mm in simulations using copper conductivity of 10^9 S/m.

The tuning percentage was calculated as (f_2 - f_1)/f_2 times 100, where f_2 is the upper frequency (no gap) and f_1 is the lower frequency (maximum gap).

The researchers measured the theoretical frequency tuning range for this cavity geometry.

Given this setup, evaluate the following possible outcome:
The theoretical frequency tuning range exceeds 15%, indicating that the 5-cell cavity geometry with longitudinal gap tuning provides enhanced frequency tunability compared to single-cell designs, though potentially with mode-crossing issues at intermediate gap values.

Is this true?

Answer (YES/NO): NO